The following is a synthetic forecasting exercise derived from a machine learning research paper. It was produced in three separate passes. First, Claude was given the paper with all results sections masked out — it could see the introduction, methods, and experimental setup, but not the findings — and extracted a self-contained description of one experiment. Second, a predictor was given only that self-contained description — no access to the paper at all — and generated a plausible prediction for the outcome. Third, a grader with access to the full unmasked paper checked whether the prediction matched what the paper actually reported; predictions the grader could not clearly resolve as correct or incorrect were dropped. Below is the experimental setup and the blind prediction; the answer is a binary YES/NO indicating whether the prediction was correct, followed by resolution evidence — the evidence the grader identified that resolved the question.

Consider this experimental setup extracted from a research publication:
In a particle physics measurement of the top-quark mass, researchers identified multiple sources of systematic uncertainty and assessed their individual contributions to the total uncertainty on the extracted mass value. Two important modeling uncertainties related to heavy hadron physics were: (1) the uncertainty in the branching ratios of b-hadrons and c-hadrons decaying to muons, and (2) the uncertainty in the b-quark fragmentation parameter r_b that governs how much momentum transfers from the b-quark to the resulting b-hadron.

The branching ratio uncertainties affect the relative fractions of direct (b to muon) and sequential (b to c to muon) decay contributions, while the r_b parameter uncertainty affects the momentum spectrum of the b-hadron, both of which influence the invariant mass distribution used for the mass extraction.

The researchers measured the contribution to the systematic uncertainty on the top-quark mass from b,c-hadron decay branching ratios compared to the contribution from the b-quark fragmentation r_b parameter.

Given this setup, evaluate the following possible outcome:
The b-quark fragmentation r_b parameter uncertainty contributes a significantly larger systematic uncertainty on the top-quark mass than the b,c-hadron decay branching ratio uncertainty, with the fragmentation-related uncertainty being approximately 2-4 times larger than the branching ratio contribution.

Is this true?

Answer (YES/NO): NO